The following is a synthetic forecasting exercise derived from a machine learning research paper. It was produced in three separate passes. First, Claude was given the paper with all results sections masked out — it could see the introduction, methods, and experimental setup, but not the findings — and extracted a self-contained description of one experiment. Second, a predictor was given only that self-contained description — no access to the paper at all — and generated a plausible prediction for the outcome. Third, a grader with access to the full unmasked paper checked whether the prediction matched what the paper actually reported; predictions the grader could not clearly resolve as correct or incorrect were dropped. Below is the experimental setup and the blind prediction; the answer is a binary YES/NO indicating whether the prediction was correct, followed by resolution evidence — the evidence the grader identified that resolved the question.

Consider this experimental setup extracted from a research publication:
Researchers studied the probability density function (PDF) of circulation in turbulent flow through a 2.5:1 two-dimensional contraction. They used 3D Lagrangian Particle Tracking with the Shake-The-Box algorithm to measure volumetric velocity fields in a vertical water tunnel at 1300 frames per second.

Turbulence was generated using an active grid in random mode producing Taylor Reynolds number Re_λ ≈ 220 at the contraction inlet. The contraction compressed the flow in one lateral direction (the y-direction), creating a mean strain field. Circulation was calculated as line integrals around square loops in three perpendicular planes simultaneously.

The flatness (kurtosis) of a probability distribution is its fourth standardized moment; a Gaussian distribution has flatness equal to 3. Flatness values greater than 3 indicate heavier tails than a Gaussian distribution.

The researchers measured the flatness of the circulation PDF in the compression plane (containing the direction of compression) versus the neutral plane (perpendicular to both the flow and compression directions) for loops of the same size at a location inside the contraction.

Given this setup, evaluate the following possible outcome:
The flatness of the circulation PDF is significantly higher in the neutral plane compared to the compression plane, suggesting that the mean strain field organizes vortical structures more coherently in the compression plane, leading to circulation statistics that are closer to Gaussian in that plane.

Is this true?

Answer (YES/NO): YES